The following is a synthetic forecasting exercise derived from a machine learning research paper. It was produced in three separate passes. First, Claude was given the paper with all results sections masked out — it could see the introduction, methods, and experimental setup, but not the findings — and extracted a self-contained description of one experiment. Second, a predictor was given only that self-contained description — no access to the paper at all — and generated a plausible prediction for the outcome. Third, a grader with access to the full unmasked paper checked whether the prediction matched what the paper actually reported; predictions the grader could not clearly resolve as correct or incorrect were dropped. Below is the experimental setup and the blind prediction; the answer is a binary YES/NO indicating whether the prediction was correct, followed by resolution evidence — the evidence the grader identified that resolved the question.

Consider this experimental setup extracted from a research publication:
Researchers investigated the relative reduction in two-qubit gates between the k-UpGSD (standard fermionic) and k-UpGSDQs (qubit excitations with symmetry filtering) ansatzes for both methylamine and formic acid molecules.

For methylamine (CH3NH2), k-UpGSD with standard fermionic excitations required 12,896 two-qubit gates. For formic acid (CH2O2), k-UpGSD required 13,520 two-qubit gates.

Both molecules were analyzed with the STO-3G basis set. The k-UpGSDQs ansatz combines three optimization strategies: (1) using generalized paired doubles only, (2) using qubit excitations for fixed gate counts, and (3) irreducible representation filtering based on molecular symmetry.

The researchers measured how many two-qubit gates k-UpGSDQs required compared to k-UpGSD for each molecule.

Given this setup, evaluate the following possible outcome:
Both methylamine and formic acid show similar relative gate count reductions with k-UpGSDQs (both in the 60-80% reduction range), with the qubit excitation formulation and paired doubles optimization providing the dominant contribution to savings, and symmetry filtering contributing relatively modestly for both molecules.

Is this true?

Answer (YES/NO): NO